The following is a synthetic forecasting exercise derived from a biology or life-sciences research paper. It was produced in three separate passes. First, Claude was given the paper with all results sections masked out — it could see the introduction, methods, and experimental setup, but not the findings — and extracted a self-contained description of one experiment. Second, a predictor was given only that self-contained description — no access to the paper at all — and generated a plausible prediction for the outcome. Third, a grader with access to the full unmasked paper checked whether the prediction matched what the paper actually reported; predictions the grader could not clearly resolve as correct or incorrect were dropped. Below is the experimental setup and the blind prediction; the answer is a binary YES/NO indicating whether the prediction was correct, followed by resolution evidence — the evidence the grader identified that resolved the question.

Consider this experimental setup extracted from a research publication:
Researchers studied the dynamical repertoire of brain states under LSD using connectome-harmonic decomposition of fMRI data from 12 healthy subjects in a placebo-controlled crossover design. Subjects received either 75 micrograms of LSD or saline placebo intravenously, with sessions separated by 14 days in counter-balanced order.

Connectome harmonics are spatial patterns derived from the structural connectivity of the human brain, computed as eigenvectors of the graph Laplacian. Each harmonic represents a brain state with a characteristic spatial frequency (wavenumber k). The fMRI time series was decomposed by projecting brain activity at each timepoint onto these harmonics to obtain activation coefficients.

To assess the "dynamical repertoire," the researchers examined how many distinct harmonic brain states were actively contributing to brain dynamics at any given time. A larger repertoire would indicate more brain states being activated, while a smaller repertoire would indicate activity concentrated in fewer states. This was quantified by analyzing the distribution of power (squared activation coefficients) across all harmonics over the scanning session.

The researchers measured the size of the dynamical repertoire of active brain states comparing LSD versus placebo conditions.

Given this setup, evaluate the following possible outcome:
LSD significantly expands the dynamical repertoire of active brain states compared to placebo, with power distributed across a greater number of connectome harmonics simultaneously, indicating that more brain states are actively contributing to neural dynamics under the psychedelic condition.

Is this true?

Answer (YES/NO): YES